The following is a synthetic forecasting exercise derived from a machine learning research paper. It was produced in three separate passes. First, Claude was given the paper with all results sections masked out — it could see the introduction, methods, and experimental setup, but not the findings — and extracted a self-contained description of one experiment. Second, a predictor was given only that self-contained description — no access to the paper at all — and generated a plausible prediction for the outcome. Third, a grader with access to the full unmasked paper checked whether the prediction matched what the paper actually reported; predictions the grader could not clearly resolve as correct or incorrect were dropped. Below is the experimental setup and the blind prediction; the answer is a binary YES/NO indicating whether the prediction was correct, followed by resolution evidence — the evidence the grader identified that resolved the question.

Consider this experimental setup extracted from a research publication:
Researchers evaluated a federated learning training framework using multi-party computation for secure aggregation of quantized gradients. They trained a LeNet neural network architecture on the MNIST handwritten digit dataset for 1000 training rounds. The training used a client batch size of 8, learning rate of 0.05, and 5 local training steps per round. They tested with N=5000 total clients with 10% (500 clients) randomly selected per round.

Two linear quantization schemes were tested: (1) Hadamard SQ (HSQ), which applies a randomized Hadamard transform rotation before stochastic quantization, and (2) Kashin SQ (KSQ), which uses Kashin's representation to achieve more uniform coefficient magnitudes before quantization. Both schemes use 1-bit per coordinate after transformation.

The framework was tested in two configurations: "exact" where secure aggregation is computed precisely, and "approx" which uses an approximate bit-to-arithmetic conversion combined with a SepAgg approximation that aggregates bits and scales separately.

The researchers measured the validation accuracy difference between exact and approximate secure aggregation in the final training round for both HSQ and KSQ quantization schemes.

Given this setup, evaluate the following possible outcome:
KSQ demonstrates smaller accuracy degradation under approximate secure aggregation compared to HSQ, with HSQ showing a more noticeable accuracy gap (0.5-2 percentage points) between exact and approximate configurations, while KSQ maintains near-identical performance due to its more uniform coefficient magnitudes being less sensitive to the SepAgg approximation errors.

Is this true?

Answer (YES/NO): YES